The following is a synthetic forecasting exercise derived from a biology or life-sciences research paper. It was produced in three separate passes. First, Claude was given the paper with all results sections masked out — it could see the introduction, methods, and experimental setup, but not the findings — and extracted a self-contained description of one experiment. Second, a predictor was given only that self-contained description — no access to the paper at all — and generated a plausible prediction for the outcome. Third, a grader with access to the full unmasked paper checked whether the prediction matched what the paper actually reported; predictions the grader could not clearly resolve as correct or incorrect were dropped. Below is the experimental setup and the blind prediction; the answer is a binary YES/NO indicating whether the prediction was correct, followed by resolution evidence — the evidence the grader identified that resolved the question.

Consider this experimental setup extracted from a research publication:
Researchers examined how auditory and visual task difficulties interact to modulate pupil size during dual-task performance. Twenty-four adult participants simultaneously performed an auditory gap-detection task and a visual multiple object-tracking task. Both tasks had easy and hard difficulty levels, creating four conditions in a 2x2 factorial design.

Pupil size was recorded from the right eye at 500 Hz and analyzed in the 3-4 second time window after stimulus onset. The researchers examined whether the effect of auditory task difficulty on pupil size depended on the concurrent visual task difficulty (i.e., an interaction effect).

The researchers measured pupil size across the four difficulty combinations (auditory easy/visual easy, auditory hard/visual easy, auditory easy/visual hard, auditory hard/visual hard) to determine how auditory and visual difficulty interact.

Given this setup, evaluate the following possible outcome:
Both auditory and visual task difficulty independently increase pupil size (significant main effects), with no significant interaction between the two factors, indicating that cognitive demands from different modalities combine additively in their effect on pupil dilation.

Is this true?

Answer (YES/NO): NO